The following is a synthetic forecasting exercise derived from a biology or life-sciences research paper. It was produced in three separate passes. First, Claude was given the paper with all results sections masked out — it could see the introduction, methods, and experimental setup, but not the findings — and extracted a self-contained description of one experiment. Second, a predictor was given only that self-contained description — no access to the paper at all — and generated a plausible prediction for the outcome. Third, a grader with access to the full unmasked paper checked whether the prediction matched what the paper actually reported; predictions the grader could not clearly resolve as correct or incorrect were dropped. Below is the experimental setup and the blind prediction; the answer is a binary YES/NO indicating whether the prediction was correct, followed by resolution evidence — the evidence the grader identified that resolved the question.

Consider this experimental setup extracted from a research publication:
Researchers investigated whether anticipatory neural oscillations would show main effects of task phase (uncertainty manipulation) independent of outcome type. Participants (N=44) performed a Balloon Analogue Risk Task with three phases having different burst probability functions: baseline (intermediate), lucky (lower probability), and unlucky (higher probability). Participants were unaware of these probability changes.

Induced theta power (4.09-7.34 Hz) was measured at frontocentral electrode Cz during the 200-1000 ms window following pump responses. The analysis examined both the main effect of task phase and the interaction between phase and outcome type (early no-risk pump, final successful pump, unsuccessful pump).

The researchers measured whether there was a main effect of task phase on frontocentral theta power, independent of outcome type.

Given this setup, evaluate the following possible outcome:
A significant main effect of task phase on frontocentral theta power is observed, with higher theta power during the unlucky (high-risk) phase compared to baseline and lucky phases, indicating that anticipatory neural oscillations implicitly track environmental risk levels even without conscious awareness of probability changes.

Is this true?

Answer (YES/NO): NO